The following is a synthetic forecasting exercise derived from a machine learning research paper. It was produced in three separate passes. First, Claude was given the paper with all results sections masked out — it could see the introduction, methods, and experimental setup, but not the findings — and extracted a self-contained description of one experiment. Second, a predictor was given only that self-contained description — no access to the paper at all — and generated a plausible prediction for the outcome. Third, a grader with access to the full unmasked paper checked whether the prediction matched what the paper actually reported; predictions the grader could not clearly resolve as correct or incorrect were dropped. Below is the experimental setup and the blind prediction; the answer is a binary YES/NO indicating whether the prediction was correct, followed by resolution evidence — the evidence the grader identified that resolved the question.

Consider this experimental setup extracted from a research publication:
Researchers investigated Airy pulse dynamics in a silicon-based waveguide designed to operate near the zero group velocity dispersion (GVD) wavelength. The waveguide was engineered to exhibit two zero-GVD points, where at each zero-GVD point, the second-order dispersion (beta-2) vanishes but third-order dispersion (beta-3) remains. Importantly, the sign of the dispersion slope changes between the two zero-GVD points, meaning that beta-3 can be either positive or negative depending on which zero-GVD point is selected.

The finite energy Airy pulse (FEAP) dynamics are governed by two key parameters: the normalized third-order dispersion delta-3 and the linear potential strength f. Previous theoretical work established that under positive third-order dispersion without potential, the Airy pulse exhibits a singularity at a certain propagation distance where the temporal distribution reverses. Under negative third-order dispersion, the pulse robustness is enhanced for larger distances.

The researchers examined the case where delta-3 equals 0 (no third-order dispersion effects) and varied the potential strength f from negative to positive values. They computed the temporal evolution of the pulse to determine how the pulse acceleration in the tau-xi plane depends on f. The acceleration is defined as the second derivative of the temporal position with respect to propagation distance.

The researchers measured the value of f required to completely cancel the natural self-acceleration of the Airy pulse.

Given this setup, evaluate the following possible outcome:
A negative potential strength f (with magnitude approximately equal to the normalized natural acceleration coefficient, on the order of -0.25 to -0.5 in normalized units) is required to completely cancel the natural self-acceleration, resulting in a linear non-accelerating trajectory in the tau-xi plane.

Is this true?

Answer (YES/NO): YES